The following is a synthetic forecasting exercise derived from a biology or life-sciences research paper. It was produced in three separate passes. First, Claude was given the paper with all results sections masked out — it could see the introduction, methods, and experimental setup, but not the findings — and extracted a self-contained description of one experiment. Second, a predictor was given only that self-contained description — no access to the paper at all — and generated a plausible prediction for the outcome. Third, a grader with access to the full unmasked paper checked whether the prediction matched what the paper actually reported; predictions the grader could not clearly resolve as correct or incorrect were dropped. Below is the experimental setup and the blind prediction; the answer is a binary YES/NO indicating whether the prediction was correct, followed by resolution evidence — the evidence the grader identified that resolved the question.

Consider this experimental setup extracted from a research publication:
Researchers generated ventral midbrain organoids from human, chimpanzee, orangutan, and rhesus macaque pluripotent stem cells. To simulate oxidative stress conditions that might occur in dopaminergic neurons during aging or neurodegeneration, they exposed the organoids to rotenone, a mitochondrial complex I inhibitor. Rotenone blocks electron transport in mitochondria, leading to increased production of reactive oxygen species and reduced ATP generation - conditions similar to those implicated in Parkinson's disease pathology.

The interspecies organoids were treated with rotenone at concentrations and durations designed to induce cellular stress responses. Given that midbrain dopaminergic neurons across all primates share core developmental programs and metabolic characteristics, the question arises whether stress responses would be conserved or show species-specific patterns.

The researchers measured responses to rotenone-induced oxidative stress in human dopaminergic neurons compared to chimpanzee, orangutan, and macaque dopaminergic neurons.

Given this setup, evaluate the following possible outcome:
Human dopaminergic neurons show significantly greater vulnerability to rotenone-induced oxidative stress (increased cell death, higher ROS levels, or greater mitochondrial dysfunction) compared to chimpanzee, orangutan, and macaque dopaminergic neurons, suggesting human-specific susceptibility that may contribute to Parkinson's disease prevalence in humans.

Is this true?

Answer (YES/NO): NO